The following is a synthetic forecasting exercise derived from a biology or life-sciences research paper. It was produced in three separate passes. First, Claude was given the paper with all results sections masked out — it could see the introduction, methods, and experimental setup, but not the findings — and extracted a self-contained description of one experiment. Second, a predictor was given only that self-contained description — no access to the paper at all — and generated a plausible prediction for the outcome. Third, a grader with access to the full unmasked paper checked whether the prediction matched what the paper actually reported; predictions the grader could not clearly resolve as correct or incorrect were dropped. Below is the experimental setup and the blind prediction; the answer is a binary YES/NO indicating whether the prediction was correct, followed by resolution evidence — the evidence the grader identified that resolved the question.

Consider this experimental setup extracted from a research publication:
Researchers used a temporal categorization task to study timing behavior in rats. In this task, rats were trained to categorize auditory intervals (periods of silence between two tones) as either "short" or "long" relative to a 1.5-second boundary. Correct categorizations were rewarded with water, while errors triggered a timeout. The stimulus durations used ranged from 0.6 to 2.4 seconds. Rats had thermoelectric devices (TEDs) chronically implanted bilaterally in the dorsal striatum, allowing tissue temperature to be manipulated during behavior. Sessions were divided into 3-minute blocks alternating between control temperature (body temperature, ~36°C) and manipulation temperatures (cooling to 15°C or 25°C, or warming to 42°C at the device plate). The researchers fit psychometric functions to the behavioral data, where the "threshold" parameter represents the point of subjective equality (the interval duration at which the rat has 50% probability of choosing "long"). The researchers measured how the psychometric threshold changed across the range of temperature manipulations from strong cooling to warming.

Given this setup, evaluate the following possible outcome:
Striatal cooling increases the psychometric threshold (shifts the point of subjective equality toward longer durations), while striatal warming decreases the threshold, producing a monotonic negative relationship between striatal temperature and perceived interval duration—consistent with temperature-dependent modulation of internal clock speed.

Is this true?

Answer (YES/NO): YES